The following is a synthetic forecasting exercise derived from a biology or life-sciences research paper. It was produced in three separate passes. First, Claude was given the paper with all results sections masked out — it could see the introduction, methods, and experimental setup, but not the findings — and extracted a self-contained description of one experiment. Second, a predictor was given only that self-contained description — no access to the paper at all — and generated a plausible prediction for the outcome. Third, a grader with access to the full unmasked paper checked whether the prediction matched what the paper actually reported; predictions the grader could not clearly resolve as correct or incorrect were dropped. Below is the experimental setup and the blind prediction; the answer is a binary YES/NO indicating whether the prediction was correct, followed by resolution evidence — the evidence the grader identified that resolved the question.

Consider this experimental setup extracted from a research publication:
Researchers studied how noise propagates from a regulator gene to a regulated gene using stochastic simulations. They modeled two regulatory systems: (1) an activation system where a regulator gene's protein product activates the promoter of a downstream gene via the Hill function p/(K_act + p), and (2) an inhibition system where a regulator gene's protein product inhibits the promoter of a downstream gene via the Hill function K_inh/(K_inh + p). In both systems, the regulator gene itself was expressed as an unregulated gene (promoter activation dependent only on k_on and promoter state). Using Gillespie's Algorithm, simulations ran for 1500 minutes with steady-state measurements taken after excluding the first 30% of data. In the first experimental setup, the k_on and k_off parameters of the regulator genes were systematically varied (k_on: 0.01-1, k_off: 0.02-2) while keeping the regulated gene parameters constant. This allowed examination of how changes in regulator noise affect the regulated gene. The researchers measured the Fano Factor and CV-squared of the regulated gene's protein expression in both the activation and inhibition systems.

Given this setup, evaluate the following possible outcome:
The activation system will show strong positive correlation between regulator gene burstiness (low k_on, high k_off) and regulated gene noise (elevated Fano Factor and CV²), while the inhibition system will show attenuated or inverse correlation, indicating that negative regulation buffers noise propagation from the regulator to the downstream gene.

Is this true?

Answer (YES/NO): YES